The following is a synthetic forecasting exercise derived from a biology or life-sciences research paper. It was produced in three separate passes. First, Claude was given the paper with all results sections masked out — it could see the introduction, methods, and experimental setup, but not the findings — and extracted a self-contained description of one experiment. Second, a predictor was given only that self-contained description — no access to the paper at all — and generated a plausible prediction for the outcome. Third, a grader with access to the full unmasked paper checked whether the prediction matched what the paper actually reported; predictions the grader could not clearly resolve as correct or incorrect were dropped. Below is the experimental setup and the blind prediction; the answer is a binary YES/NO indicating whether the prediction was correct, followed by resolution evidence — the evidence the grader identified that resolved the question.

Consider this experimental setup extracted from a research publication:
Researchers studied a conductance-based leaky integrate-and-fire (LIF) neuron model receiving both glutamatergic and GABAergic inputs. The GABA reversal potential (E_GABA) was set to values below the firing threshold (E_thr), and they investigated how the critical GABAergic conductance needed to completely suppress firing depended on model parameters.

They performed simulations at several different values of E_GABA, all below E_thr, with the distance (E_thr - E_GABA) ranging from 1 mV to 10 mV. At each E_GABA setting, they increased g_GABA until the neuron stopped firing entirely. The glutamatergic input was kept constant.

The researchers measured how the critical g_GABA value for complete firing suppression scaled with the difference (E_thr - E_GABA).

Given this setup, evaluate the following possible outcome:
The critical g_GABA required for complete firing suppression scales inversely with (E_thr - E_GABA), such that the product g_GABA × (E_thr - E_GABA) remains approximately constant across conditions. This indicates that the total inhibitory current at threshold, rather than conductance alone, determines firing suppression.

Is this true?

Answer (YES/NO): YES